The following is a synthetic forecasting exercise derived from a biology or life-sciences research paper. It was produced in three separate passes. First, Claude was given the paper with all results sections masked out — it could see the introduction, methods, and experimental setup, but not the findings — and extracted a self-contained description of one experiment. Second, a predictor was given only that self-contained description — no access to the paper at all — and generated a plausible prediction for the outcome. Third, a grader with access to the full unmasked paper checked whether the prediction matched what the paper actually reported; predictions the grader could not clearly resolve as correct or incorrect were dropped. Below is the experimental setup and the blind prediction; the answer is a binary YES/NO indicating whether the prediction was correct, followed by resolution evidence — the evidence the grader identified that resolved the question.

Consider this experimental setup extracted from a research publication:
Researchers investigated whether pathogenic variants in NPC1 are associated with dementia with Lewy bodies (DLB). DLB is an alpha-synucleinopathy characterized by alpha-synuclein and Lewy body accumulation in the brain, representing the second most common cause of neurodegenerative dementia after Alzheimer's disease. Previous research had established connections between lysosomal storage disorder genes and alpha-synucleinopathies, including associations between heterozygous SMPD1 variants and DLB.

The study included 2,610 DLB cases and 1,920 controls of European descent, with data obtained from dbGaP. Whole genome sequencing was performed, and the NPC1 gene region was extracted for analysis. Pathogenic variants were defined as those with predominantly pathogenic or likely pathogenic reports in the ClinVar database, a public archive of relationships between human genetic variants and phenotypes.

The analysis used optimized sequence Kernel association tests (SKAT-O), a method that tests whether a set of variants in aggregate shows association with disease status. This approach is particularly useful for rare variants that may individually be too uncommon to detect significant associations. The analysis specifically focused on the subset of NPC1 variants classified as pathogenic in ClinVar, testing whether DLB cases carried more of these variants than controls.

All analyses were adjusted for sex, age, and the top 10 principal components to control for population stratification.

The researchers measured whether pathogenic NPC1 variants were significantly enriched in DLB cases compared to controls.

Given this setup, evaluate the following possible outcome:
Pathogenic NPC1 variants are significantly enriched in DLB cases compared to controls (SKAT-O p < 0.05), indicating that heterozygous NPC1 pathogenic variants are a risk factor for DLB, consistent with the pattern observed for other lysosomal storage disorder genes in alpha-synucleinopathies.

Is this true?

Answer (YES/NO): NO